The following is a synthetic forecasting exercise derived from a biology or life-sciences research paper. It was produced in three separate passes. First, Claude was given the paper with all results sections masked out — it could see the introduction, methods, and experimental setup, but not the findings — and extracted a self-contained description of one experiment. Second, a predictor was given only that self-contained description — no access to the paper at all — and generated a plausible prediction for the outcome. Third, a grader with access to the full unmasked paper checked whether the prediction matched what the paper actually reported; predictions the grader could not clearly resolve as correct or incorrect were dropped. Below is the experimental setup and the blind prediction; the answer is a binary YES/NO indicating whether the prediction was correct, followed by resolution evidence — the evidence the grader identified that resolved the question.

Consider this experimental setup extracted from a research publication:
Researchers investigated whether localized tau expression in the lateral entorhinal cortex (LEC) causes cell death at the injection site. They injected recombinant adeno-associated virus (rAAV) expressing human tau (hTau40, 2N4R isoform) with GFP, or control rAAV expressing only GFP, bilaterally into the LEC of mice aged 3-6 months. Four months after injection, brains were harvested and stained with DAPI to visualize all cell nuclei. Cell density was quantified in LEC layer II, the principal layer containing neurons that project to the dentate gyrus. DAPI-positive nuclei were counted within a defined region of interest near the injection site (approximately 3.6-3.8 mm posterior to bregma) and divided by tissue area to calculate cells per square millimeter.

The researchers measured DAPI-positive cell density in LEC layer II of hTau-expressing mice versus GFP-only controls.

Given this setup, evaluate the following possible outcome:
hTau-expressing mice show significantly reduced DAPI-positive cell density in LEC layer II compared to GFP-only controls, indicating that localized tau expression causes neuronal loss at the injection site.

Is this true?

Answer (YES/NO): NO